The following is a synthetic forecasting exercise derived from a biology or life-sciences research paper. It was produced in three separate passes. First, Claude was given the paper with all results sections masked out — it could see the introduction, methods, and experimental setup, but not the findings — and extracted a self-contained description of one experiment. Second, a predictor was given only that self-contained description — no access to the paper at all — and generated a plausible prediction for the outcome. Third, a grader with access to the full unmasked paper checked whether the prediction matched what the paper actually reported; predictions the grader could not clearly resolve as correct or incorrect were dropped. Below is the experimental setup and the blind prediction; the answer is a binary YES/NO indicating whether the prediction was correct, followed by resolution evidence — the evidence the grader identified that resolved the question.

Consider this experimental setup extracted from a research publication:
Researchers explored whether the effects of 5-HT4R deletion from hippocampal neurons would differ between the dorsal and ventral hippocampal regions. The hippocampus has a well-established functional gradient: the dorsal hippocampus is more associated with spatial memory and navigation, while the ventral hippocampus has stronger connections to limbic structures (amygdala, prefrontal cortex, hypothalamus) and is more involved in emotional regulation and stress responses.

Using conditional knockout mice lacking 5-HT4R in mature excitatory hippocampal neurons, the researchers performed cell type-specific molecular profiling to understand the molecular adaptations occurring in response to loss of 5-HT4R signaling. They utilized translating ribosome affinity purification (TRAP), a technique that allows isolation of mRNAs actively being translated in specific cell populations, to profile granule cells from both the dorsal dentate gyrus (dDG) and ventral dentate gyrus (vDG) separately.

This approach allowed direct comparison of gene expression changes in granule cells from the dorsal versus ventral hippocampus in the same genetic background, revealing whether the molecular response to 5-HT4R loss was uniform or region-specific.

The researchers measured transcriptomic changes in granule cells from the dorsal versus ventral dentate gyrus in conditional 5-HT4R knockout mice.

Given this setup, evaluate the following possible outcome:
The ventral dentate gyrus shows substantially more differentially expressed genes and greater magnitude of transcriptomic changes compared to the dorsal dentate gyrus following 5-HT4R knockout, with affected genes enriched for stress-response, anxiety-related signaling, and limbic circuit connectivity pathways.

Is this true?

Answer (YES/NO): NO